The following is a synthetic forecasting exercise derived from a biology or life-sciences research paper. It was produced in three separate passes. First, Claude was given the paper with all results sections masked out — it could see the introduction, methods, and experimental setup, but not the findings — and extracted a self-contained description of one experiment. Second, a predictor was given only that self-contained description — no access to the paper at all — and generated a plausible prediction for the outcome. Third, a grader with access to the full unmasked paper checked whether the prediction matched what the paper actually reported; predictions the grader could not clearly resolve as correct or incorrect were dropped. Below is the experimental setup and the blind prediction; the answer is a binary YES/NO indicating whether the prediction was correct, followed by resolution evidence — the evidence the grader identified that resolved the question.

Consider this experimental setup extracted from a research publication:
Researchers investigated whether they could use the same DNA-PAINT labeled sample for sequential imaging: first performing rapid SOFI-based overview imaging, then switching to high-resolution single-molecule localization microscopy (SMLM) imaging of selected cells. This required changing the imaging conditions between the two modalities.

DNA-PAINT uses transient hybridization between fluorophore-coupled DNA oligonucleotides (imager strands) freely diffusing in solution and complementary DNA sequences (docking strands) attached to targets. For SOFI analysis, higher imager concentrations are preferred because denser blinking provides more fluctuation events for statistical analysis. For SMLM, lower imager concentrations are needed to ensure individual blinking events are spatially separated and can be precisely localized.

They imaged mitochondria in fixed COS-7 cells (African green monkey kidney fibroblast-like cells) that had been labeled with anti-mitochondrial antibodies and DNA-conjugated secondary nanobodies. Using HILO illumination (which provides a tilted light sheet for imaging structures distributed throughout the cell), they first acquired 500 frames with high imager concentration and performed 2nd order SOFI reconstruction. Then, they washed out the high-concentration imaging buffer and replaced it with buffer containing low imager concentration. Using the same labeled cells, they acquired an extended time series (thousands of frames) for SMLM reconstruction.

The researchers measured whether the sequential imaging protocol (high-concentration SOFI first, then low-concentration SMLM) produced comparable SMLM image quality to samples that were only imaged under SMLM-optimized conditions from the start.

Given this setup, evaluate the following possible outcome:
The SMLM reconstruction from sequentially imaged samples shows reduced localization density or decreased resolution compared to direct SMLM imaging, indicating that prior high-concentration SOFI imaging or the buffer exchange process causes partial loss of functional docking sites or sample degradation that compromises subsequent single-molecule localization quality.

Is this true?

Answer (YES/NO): NO